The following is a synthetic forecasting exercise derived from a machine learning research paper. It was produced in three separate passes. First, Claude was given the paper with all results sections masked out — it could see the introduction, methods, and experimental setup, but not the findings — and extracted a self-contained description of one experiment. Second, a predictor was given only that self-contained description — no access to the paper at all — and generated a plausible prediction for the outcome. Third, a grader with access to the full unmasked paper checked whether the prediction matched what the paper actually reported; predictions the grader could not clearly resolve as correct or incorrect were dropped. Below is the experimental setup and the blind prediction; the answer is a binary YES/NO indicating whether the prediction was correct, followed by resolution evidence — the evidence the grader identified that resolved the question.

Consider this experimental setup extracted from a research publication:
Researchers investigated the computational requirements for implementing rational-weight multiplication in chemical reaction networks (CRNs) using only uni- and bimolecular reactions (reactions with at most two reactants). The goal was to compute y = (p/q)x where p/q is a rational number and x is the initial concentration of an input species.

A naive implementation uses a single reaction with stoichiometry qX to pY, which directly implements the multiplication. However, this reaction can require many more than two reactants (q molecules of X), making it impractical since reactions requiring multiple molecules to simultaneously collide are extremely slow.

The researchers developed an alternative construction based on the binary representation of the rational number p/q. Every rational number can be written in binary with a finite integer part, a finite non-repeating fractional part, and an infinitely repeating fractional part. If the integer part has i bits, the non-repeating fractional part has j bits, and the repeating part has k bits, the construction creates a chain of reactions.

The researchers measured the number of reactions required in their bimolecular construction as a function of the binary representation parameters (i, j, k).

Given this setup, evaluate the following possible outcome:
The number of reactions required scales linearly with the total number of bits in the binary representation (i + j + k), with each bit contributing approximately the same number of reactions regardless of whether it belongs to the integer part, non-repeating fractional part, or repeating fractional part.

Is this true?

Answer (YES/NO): YES